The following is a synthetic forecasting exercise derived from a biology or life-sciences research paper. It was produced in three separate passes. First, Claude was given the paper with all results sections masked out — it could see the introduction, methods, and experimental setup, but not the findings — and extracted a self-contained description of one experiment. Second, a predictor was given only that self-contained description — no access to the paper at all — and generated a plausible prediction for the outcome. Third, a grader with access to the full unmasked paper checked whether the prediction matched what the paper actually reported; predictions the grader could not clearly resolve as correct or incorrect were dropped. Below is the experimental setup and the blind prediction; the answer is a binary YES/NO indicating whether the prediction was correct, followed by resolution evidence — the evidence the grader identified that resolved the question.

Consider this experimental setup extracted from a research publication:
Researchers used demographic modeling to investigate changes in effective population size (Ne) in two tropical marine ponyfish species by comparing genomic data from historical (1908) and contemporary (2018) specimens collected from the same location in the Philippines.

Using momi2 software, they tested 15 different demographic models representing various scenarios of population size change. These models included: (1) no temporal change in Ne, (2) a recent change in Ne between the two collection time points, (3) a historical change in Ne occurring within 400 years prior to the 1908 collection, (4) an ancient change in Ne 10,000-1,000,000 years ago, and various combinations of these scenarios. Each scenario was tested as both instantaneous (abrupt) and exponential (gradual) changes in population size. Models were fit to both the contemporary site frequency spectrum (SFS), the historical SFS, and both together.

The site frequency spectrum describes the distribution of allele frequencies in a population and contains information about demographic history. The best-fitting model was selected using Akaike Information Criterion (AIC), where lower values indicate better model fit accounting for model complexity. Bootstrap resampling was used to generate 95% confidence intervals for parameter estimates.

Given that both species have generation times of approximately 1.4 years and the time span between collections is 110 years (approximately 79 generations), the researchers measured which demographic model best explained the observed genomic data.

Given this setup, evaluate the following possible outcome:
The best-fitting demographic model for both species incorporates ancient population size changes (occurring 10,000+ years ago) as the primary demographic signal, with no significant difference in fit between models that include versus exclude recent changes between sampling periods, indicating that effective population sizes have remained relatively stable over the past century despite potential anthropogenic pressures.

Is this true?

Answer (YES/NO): NO